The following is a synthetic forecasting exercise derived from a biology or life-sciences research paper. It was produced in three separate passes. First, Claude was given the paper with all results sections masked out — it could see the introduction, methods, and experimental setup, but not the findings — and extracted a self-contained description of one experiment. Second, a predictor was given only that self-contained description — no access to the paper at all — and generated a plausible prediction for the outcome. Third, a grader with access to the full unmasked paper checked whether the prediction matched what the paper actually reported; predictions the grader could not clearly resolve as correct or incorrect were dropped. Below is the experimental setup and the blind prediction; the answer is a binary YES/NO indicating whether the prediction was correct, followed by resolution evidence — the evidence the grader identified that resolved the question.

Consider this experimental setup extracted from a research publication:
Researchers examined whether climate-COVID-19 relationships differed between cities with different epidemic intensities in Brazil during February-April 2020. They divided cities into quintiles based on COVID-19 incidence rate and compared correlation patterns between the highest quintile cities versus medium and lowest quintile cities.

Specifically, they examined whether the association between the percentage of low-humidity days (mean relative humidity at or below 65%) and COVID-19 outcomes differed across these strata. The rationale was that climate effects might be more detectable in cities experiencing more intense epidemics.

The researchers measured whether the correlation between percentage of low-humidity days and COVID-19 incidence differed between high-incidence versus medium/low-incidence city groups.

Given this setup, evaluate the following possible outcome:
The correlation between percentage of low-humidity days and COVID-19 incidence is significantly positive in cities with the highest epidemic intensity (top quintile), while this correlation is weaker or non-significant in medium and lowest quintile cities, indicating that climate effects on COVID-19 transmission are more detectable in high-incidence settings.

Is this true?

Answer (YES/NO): NO